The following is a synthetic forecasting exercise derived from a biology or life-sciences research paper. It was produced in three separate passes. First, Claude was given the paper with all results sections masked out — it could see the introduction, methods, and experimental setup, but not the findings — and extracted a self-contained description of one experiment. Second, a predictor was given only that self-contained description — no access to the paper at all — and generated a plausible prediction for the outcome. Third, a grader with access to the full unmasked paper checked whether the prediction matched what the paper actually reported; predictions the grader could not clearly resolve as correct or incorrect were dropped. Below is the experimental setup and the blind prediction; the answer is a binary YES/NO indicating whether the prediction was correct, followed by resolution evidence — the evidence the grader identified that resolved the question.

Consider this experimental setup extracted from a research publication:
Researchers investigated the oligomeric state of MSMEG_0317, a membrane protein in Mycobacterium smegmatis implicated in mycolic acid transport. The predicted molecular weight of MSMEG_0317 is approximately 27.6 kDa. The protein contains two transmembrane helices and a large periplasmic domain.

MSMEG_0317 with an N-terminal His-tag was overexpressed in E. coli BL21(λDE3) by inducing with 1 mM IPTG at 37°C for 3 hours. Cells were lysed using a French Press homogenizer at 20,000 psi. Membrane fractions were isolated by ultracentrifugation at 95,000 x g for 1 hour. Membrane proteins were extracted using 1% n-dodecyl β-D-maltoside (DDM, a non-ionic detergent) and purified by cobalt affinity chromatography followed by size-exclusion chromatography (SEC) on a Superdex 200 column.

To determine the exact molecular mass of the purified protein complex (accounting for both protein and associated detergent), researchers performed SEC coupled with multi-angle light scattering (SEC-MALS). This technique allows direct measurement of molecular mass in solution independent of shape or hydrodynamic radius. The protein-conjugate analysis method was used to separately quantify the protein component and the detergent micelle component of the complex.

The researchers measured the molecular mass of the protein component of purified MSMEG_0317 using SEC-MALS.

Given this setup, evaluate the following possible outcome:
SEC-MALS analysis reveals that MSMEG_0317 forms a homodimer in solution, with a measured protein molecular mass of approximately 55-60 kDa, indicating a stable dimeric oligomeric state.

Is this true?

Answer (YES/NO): NO